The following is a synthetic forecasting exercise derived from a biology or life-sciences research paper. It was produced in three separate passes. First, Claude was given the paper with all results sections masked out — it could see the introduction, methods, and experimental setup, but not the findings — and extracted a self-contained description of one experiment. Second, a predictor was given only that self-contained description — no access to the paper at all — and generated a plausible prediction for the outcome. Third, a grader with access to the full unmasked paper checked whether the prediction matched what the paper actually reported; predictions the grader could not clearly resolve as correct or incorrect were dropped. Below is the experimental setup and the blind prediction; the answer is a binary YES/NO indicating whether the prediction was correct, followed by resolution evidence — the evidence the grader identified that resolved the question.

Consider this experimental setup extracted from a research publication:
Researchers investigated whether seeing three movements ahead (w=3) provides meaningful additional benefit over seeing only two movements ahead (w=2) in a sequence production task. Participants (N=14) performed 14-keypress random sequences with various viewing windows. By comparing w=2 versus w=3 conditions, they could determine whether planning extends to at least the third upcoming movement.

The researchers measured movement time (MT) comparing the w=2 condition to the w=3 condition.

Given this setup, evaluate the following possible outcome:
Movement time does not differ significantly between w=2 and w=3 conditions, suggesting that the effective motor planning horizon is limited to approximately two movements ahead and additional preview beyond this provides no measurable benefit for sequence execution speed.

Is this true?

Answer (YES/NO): NO